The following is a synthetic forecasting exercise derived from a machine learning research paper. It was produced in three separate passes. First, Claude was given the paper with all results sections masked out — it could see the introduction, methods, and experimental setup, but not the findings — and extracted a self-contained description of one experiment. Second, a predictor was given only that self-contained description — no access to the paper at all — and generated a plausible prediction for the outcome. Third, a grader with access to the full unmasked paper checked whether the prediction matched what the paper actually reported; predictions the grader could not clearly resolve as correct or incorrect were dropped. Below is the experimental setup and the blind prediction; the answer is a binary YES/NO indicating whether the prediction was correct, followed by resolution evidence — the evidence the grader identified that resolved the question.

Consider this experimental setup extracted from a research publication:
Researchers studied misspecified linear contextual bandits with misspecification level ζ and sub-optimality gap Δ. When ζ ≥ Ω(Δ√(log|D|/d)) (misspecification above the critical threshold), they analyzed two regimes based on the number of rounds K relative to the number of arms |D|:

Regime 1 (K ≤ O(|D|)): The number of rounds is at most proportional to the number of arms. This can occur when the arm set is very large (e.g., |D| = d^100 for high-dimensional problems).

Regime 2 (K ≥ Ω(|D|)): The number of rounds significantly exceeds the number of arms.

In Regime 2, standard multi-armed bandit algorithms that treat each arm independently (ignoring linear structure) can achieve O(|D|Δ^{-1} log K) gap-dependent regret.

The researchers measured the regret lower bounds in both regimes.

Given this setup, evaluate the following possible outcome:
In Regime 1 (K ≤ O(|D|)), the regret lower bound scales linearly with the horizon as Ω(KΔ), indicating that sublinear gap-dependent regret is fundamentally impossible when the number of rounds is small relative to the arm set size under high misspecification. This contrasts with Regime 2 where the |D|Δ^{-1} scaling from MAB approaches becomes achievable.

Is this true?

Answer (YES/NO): YES